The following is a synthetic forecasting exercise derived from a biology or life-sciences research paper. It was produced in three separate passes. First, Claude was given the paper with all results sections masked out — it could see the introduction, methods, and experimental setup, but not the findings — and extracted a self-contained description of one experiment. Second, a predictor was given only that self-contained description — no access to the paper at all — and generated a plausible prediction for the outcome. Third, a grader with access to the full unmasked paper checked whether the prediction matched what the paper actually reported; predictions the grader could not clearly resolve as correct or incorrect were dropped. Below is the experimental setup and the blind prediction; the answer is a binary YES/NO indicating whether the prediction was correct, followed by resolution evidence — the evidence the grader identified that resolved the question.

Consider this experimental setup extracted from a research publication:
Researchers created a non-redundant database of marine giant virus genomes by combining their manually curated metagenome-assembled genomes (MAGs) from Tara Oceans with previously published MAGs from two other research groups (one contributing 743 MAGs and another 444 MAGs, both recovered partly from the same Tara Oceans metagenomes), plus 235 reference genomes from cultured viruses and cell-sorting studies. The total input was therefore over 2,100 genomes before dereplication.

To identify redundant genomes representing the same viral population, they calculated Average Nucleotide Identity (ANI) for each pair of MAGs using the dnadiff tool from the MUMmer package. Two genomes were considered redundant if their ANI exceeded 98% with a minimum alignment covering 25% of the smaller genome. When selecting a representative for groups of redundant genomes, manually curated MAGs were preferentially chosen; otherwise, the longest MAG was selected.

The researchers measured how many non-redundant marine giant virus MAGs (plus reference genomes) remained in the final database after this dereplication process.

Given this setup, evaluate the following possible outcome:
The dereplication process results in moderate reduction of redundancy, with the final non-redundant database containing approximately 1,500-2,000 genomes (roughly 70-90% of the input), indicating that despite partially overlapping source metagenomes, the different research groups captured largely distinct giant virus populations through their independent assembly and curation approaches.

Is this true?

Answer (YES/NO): YES